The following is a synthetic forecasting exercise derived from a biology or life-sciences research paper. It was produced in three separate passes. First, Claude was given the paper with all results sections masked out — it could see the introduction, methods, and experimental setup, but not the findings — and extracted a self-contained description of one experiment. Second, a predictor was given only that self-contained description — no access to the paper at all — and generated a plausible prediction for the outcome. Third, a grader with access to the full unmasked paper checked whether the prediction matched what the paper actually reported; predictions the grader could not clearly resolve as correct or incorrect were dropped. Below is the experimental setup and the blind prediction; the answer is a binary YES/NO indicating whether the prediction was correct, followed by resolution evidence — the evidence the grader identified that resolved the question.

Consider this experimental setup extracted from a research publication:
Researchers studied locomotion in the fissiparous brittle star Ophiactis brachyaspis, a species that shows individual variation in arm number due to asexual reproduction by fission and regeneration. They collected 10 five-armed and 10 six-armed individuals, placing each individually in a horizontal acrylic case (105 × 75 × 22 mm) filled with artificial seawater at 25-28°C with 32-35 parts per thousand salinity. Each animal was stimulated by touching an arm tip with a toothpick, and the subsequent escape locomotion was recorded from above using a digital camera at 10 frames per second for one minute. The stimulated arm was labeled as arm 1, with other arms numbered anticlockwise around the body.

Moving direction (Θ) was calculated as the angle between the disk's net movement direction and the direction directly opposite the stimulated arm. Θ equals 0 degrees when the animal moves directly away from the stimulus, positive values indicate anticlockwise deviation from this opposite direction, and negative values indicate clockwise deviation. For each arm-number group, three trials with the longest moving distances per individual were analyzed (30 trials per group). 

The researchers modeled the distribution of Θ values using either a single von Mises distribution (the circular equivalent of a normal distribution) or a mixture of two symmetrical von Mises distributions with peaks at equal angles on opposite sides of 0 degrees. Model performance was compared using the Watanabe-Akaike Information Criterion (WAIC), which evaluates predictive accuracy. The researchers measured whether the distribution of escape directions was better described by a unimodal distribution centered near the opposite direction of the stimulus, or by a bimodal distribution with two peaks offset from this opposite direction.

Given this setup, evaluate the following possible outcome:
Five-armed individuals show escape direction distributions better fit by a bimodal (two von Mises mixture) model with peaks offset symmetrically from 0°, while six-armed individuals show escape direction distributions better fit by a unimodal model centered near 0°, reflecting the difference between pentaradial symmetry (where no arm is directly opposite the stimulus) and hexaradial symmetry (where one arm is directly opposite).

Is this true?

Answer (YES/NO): NO